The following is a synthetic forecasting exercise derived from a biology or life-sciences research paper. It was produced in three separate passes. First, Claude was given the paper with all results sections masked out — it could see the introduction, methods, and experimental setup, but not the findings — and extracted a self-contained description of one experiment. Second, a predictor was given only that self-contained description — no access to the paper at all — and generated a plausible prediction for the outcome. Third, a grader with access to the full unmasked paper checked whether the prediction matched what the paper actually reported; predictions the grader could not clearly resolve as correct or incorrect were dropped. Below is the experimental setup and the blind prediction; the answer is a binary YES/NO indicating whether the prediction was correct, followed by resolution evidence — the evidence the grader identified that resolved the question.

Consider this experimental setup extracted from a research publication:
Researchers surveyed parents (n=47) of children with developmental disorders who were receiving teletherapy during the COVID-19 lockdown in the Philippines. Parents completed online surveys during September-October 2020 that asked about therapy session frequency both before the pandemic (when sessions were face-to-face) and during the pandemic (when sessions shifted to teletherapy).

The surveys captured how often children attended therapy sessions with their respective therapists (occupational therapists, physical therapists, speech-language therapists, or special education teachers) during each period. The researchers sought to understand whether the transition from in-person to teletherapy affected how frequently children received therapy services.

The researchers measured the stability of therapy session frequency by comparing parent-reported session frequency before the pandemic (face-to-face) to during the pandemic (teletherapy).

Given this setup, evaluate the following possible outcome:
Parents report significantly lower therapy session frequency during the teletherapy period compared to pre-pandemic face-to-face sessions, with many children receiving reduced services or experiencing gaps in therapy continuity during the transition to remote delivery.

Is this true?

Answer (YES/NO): NO